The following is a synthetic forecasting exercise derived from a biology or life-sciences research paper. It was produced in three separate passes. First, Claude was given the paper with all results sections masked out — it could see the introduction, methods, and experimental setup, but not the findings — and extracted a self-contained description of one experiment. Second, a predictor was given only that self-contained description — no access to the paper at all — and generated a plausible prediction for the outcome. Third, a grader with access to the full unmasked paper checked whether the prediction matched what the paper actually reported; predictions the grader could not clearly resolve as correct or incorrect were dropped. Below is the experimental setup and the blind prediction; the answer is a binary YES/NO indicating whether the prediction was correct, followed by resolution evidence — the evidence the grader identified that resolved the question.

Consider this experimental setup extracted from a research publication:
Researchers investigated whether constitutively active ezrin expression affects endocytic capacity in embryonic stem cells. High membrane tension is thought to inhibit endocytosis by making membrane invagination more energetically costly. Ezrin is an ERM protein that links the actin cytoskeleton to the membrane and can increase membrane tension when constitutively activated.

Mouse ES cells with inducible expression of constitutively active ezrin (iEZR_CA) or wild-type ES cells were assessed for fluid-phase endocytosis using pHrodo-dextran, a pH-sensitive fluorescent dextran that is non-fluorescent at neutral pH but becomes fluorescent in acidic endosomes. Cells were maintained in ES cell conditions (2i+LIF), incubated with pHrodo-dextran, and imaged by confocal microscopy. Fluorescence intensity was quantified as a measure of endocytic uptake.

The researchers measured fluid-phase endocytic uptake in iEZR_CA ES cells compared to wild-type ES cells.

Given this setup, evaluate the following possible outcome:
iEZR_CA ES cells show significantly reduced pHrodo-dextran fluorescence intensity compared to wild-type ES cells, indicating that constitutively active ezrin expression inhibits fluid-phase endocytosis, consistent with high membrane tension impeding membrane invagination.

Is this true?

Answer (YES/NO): YES